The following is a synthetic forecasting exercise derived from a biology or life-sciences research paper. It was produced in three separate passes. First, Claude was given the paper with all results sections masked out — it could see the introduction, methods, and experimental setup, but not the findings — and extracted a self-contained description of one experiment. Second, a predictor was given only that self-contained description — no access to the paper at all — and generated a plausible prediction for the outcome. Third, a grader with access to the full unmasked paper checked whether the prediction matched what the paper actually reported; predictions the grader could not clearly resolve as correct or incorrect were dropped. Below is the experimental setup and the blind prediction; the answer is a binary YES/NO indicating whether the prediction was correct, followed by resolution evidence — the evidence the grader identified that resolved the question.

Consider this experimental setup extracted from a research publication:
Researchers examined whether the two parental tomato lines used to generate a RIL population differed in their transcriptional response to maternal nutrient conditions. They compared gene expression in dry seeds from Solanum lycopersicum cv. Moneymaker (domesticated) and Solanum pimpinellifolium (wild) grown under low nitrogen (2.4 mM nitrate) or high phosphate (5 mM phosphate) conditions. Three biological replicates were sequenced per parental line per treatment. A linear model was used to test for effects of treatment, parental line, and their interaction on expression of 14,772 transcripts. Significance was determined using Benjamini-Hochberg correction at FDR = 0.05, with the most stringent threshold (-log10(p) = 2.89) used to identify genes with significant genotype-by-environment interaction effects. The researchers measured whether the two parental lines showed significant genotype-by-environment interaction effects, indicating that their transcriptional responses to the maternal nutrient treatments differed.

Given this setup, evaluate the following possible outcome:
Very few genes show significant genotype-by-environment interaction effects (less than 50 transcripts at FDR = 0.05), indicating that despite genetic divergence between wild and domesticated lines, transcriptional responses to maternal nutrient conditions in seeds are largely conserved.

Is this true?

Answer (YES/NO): NO